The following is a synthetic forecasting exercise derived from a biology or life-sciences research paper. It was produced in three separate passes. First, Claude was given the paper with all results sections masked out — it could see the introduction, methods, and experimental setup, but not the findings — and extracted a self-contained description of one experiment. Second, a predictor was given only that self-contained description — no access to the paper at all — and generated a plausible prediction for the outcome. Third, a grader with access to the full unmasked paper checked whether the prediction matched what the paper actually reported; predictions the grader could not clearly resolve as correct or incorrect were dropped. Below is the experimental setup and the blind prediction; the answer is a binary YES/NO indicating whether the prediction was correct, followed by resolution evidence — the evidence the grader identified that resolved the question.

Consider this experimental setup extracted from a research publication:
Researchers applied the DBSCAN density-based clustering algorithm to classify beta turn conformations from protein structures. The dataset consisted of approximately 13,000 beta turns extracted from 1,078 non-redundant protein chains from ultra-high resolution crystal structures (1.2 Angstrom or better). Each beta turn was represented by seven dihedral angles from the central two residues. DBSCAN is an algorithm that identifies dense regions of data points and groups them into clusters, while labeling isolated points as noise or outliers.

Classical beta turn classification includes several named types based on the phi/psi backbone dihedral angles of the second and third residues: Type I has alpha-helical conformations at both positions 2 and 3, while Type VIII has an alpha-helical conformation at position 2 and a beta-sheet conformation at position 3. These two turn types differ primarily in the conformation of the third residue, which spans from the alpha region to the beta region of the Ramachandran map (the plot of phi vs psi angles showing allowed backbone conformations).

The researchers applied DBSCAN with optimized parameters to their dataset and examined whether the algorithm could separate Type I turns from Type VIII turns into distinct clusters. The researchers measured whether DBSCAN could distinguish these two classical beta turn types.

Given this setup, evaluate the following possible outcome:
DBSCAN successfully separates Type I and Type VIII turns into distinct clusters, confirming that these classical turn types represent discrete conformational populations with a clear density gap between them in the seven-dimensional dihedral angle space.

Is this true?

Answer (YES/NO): NO